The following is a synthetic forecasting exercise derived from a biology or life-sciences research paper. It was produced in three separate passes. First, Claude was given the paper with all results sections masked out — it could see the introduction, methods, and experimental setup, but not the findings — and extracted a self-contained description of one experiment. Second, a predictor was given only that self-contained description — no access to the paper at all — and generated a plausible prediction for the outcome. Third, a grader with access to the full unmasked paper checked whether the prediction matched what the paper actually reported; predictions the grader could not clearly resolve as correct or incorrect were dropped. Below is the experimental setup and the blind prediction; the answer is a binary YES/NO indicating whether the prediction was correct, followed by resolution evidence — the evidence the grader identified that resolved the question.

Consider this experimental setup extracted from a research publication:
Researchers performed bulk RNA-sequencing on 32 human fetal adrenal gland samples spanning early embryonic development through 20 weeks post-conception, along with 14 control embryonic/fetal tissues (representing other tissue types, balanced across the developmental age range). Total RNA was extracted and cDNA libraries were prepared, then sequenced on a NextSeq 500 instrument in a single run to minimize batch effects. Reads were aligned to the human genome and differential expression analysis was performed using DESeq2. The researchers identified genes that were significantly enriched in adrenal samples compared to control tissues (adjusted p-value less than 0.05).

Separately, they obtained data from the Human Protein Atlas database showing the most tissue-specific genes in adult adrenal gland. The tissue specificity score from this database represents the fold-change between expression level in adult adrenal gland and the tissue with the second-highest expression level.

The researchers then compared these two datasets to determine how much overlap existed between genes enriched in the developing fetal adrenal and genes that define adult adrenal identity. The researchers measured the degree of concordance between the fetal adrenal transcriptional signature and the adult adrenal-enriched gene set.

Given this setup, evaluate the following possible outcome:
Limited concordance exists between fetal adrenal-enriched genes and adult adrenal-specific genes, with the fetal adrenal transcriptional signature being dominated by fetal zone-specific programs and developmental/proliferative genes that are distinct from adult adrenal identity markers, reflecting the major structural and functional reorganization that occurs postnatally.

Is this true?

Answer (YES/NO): NO